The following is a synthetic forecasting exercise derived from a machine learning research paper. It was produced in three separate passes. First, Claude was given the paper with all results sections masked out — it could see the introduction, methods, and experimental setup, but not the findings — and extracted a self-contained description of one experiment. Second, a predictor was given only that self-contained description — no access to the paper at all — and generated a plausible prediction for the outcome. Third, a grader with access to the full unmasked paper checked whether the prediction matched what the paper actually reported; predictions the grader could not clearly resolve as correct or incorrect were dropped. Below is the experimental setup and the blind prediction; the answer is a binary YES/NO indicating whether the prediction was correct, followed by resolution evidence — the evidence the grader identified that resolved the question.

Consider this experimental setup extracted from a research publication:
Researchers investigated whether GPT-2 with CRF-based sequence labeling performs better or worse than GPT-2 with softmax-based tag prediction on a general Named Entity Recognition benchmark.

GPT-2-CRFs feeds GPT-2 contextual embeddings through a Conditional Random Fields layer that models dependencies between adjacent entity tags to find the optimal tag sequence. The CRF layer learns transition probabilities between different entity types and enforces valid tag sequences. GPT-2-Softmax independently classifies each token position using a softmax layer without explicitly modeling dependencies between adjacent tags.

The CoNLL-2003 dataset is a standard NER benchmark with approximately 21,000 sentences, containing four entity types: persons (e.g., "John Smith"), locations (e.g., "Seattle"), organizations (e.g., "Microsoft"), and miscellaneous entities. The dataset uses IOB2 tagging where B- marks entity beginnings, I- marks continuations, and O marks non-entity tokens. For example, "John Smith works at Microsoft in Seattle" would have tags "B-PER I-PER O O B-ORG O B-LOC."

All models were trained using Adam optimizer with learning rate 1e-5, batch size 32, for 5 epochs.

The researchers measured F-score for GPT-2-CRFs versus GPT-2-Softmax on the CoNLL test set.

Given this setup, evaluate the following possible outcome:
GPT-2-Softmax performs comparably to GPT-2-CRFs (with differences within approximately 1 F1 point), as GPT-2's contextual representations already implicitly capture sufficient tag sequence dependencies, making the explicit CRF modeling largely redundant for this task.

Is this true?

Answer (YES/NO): NO